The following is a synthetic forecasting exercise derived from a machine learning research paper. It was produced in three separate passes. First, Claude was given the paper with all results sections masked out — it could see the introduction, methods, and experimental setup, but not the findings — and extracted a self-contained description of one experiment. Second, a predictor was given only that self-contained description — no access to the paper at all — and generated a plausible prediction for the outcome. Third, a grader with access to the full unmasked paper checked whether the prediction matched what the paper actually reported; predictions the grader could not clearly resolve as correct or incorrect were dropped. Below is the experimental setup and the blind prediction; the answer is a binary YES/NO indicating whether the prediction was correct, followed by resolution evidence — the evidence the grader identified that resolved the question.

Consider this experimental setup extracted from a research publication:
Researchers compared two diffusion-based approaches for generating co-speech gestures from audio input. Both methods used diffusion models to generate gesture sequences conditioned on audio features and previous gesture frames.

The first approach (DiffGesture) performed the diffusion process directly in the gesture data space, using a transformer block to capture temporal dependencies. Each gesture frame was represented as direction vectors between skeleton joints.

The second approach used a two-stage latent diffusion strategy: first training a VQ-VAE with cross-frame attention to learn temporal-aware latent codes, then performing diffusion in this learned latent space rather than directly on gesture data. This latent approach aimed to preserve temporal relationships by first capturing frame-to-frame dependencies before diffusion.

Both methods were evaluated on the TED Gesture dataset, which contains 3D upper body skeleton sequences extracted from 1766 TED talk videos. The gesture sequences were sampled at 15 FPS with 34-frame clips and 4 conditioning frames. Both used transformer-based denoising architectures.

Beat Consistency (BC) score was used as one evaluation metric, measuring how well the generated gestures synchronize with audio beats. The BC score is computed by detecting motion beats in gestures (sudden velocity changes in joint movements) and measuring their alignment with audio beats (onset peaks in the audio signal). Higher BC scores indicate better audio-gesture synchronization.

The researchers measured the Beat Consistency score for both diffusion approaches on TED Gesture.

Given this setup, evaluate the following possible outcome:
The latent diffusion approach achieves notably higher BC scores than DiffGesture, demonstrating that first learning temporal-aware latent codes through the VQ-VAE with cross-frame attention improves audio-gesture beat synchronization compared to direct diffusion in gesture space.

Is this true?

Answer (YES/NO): NO